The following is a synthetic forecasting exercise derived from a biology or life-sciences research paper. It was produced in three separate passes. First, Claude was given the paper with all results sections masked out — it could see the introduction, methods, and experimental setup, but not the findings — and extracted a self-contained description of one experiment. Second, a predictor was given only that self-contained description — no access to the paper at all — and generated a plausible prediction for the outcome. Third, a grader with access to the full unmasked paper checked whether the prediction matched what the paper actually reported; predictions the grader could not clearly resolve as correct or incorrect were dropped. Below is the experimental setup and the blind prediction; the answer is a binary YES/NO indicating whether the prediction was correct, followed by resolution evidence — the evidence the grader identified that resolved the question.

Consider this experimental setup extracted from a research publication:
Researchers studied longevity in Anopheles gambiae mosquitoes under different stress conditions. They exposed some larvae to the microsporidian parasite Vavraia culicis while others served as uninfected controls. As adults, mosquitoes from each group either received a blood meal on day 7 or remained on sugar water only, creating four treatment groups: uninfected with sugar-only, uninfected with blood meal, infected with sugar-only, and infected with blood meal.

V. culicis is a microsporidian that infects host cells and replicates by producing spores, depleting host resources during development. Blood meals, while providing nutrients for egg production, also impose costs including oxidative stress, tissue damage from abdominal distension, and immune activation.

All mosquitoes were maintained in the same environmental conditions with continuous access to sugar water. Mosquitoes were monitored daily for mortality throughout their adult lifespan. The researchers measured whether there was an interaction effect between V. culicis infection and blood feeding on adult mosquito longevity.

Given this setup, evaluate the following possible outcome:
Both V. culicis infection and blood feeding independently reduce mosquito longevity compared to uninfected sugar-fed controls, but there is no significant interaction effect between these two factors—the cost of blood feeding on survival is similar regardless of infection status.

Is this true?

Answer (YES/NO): NO